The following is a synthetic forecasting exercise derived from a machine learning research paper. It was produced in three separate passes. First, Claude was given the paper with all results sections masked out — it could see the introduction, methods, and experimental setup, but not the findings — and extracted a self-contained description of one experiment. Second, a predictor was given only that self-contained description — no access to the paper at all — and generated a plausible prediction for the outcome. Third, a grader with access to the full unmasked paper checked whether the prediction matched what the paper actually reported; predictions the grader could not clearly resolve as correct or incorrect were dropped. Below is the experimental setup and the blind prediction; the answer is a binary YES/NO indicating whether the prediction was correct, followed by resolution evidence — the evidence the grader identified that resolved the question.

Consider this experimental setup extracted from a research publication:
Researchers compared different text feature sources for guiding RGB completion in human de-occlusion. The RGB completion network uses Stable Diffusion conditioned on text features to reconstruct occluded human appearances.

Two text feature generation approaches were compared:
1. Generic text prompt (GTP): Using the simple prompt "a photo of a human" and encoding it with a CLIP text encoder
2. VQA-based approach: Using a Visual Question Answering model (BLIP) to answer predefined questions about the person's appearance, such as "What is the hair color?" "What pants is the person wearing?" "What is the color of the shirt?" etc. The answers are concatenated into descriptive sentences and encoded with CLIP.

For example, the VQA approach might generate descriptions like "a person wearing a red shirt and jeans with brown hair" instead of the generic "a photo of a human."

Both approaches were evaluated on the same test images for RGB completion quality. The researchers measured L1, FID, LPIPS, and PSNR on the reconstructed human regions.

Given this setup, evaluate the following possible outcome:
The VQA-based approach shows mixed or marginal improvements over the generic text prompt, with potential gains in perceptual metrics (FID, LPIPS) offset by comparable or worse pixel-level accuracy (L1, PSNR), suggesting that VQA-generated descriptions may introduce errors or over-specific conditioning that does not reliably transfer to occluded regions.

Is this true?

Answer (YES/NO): NO